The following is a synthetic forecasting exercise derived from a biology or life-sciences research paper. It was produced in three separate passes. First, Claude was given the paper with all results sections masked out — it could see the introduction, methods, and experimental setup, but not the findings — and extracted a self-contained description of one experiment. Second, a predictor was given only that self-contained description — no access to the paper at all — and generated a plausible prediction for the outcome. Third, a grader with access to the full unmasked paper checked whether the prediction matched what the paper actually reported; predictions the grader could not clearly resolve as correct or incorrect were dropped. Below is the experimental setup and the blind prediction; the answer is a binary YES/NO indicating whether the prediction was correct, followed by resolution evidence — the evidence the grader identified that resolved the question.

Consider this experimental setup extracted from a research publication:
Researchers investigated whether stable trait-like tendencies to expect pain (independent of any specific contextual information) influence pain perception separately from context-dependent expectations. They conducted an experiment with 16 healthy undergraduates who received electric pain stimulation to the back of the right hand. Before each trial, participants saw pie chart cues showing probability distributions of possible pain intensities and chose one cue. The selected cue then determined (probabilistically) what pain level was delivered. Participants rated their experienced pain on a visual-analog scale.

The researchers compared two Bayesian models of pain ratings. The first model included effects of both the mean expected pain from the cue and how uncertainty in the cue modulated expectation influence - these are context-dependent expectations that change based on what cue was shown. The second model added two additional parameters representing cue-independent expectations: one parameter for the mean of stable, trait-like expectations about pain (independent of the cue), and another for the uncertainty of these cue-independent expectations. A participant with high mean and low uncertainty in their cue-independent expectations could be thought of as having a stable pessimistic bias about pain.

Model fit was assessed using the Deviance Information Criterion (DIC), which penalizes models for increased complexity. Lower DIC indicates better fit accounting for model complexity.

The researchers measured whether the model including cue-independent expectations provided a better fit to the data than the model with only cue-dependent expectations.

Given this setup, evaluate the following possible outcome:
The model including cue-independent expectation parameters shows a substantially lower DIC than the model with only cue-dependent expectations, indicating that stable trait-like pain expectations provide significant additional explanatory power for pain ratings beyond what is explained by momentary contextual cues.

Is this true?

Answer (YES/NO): YES